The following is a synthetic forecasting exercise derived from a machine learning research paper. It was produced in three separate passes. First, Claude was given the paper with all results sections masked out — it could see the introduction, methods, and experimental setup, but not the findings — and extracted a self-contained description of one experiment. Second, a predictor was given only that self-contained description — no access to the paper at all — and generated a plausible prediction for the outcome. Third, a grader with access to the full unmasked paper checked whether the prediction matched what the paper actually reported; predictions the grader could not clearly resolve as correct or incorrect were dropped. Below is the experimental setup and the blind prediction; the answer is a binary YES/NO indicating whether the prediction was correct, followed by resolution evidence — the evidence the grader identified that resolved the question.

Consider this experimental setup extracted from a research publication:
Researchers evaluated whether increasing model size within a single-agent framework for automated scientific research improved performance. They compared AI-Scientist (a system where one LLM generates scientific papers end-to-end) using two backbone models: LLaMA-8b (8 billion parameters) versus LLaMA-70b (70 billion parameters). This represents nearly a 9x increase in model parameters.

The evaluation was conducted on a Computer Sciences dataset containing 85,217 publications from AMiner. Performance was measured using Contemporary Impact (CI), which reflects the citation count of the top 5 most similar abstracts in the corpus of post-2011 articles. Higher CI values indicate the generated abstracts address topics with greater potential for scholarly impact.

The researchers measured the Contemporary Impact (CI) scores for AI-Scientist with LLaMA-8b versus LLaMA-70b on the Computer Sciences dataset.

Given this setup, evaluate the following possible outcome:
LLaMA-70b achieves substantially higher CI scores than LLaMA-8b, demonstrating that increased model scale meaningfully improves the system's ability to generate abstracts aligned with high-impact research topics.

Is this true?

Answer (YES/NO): NO